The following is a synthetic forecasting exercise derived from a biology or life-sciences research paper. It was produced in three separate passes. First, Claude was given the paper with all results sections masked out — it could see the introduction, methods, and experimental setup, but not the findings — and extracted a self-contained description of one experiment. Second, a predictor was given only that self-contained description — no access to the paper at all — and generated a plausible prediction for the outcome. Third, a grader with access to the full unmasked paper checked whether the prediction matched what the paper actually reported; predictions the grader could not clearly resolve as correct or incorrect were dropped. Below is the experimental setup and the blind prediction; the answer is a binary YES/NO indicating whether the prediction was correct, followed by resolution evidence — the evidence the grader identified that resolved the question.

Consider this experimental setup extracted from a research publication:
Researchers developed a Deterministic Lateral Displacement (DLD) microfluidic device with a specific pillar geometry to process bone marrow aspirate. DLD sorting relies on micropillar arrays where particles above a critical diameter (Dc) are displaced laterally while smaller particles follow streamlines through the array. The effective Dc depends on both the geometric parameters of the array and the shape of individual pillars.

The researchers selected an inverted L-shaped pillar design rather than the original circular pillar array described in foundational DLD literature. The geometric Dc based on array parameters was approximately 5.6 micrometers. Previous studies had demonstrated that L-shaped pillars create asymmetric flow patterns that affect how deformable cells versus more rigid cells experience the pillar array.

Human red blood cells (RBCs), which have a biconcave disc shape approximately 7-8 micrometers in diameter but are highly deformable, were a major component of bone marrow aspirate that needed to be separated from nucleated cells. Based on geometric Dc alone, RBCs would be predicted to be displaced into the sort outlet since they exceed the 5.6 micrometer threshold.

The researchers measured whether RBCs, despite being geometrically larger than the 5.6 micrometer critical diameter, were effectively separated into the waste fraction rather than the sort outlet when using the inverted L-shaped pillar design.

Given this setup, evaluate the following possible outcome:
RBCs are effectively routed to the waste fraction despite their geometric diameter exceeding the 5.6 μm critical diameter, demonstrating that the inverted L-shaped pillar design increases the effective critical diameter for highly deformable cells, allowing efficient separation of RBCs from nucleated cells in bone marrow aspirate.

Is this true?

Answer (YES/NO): YES